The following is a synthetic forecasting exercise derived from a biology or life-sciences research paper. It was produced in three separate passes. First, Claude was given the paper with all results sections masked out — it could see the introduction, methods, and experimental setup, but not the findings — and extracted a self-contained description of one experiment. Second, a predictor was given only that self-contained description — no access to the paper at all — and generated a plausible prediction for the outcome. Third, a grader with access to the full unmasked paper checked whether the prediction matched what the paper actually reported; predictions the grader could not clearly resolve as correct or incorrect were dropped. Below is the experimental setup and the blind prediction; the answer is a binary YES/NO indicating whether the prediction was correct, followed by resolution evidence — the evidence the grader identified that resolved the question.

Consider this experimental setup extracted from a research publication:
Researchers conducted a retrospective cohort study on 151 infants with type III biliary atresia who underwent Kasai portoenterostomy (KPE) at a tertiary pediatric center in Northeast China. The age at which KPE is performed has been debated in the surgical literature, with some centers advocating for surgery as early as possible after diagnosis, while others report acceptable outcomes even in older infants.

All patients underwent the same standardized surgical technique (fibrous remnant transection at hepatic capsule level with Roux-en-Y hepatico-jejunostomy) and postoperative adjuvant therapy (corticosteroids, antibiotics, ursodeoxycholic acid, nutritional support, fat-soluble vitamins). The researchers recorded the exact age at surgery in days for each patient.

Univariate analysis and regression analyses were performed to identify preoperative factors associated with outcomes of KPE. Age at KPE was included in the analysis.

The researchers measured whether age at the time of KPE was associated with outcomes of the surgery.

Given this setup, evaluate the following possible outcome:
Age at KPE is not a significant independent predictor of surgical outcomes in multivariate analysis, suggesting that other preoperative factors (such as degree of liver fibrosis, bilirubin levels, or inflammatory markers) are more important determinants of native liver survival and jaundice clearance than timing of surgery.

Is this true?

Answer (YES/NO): NO